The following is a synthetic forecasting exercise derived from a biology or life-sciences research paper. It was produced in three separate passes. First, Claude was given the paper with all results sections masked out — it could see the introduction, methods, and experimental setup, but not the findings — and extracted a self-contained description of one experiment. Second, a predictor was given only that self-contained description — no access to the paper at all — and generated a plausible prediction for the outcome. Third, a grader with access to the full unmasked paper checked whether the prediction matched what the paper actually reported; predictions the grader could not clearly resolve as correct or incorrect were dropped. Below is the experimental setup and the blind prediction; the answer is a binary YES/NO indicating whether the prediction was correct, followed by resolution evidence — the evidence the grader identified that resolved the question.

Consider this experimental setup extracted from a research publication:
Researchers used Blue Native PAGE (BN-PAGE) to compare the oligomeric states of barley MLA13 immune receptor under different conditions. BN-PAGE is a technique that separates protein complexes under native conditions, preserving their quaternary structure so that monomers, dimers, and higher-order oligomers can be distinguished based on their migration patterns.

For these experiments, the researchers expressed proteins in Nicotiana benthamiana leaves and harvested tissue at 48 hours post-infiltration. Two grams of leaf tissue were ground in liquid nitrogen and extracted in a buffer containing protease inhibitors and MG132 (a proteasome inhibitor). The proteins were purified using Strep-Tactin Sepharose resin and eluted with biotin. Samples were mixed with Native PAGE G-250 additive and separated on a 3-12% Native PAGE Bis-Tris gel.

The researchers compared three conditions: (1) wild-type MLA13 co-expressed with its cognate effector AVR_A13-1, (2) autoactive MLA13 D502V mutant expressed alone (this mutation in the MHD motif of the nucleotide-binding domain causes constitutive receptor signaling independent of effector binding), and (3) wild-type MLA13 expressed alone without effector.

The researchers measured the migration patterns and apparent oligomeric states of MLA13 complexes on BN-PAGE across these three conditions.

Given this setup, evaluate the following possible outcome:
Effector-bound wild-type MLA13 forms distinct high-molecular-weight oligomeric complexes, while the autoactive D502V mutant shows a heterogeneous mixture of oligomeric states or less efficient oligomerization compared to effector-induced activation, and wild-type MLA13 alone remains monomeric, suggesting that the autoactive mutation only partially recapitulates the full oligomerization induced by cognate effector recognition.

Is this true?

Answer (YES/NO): NO